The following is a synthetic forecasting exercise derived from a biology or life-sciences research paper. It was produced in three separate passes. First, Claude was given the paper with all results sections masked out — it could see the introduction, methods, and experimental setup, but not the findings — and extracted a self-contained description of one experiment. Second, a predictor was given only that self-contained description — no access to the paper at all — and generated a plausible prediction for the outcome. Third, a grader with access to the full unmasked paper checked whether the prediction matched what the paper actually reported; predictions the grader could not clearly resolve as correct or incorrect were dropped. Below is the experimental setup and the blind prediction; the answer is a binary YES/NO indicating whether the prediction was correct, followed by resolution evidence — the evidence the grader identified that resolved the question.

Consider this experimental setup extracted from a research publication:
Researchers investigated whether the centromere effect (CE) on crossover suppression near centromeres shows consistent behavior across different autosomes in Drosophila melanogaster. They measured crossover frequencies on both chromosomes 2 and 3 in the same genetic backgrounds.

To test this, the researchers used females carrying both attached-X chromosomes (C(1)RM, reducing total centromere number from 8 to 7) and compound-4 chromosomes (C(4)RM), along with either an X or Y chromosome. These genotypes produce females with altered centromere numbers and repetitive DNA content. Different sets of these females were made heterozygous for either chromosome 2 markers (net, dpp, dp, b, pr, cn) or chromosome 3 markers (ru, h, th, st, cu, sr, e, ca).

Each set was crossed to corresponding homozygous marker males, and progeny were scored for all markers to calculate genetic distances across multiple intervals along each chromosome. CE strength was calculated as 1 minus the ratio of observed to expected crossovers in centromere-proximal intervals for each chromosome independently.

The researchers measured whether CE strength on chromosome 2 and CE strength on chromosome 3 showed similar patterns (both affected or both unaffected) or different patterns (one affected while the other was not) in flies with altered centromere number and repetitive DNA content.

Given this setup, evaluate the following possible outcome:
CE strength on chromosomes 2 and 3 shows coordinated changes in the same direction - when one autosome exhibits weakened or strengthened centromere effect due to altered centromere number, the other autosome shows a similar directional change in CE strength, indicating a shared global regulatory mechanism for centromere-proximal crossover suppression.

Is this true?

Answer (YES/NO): NO